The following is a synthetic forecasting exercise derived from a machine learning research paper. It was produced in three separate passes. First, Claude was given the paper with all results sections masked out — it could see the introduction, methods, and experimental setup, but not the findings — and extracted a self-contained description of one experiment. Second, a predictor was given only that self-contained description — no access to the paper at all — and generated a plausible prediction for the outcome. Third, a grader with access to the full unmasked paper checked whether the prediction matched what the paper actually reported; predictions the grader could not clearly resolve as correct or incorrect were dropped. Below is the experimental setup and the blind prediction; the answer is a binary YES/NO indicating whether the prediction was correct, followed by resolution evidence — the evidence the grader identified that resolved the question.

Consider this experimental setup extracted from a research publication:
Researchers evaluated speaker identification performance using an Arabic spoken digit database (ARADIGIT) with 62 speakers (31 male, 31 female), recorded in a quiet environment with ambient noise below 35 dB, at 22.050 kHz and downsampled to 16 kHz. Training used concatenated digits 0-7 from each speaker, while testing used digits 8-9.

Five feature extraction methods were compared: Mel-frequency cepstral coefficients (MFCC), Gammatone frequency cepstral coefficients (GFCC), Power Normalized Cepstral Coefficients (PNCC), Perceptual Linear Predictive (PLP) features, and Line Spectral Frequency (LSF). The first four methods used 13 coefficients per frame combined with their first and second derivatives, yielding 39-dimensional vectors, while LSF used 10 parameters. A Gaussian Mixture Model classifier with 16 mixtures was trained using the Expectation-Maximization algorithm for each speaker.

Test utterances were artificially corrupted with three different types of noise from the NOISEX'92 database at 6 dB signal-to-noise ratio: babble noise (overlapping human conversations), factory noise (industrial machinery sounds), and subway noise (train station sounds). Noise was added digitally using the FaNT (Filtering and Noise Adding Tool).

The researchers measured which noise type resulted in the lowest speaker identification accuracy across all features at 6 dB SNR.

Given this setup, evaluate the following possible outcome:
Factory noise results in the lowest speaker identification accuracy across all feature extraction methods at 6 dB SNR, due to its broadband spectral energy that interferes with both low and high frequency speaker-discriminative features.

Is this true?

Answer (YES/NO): NO